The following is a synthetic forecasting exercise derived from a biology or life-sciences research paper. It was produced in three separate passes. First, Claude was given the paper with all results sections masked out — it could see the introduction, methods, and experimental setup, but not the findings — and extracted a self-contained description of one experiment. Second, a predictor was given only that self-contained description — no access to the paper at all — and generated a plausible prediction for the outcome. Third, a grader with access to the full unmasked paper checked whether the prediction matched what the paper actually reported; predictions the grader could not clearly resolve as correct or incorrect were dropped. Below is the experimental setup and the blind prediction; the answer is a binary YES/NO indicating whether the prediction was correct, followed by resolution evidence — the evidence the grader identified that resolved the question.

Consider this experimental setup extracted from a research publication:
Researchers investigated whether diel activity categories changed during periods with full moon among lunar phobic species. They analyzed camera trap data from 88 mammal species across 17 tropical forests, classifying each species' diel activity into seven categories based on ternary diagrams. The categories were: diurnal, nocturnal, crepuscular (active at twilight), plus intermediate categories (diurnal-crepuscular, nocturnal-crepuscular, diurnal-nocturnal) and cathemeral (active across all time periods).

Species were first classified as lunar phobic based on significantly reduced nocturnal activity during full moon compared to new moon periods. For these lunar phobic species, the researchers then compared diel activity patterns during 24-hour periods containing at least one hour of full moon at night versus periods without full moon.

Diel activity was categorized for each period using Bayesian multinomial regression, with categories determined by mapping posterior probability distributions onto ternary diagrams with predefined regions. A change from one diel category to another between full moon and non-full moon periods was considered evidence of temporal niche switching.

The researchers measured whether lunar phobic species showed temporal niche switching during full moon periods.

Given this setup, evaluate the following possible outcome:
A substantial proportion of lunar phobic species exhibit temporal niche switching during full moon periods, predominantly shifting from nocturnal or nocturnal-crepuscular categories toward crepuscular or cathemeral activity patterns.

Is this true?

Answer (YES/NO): YES